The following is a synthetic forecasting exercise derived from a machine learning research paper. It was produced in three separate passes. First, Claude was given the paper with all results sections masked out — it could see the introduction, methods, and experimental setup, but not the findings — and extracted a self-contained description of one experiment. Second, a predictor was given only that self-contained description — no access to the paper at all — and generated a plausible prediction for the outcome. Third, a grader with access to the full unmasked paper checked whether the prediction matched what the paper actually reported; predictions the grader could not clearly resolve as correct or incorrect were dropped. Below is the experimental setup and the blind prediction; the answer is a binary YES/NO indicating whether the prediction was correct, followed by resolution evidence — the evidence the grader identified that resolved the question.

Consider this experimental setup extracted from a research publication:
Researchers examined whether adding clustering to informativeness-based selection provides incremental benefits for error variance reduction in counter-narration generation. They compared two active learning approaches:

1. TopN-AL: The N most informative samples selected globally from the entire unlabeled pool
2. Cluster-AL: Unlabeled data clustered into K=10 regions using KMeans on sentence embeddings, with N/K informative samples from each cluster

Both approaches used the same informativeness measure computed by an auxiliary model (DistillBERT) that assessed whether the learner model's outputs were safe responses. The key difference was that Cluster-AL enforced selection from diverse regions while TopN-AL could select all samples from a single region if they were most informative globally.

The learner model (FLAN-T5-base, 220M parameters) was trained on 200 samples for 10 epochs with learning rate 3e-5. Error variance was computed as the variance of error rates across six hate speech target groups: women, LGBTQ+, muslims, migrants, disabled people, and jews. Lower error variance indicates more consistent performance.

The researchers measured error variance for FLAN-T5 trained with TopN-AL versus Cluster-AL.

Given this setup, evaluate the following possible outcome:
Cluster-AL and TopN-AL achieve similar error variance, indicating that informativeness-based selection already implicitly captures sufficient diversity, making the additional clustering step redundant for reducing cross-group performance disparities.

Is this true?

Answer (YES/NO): NO